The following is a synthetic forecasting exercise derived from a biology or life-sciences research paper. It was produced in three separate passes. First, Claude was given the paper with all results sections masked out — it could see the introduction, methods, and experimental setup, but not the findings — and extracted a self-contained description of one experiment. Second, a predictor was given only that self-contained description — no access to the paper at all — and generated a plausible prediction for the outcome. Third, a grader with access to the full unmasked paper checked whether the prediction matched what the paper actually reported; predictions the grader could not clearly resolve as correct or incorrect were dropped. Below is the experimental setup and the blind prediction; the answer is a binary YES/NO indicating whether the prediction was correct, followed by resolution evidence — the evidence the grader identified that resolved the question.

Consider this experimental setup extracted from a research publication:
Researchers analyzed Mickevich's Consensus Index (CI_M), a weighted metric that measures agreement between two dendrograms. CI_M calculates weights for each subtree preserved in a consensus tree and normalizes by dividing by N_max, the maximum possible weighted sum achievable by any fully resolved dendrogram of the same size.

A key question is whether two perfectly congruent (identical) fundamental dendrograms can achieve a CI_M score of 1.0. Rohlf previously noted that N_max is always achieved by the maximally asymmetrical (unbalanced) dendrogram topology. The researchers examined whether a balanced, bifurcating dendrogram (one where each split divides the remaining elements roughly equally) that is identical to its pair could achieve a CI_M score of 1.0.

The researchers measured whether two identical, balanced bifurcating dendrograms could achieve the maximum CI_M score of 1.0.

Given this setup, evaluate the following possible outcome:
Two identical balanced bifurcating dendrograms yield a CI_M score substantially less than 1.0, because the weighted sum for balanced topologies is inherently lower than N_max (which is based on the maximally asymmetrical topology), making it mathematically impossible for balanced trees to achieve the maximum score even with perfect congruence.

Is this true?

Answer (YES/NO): YES